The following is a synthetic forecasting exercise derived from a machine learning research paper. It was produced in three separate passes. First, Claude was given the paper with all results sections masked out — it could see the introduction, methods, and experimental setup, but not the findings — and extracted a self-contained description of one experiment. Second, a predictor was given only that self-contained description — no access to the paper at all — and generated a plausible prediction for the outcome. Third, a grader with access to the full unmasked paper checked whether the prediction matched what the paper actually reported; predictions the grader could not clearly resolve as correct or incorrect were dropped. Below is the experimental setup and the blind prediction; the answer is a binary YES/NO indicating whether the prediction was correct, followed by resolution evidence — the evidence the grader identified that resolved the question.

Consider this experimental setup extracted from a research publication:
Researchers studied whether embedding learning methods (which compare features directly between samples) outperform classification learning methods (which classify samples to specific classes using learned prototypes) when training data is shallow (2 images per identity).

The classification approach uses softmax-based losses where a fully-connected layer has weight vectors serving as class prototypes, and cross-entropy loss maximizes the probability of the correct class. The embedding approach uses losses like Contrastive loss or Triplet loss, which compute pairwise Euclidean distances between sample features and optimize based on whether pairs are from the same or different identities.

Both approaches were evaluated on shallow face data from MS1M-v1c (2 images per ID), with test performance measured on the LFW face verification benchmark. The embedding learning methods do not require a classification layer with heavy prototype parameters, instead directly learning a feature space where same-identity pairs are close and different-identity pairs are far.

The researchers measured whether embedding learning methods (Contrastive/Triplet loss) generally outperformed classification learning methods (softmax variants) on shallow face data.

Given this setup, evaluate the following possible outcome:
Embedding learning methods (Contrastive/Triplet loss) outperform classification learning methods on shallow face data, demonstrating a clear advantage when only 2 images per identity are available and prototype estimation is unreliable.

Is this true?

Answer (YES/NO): YES